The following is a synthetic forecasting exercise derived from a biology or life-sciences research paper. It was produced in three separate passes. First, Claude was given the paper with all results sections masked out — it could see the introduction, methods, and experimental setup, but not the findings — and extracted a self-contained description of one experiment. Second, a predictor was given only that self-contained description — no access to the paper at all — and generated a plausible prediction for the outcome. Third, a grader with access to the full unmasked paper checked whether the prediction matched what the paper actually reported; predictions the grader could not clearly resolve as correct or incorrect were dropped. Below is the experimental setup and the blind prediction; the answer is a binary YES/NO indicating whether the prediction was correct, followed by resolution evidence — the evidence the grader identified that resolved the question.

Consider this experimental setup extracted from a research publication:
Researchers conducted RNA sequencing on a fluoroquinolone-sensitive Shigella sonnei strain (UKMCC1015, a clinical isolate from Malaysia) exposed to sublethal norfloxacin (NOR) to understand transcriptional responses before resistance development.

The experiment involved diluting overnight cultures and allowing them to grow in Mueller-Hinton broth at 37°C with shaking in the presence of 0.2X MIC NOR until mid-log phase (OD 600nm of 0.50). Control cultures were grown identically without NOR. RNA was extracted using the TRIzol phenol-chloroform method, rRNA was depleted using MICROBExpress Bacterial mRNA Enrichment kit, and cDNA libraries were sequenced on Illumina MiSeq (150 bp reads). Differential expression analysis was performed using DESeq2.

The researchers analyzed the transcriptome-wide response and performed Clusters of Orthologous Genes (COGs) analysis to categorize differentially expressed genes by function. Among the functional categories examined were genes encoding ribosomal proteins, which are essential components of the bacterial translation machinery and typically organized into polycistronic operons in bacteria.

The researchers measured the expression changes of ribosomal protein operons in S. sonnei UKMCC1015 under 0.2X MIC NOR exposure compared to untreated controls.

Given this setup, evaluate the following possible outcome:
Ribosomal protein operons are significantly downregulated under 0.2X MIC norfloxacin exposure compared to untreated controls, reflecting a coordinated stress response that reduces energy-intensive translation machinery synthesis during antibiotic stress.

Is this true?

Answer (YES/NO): YES